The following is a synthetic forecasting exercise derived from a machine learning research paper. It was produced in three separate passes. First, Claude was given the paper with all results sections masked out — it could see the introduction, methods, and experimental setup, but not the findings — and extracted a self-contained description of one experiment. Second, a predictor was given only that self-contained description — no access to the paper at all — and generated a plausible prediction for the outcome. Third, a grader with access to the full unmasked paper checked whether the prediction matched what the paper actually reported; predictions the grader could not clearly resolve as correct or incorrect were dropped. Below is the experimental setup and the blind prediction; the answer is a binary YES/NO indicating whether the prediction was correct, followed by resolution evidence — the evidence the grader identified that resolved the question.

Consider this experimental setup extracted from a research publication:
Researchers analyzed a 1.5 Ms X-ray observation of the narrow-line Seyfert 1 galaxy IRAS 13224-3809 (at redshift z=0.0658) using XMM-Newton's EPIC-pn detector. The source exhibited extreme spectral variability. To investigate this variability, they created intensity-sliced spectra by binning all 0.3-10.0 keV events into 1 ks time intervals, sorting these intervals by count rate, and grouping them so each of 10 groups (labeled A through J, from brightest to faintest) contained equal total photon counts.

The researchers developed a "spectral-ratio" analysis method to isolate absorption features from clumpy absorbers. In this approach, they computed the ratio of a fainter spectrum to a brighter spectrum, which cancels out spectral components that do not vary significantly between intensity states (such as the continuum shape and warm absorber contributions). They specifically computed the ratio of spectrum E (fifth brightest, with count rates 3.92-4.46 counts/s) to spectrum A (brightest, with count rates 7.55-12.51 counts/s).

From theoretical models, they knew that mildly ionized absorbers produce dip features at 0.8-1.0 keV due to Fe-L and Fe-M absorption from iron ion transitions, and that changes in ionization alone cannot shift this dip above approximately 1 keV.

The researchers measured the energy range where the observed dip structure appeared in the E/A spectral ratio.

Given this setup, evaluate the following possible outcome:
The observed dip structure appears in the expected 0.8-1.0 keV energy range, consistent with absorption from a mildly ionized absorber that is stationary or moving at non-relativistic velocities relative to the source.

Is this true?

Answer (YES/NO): NO